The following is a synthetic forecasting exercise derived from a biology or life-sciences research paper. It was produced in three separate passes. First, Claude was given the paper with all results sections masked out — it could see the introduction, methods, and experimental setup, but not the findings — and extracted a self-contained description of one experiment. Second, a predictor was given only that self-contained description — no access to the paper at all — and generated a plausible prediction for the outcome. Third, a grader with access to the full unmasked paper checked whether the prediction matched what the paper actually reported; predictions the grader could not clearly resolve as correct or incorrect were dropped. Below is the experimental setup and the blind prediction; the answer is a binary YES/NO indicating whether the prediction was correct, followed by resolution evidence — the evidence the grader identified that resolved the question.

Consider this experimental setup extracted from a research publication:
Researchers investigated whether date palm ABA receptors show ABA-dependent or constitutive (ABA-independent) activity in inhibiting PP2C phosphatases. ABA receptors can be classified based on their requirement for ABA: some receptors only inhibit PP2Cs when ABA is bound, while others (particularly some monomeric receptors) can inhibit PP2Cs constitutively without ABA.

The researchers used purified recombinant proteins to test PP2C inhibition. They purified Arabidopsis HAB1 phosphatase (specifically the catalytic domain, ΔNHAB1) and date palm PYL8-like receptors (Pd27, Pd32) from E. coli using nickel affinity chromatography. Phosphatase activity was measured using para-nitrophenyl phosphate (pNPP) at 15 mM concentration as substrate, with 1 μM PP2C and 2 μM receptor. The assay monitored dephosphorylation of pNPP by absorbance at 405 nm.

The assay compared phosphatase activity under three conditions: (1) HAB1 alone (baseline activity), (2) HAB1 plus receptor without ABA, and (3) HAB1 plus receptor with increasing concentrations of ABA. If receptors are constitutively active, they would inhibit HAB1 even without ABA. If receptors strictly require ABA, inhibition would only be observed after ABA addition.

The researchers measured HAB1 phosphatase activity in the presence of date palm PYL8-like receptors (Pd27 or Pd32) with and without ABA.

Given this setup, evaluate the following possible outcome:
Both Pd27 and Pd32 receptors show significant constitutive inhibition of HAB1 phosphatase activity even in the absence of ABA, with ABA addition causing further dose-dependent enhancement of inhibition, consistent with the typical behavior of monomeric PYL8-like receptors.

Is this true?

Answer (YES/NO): NO